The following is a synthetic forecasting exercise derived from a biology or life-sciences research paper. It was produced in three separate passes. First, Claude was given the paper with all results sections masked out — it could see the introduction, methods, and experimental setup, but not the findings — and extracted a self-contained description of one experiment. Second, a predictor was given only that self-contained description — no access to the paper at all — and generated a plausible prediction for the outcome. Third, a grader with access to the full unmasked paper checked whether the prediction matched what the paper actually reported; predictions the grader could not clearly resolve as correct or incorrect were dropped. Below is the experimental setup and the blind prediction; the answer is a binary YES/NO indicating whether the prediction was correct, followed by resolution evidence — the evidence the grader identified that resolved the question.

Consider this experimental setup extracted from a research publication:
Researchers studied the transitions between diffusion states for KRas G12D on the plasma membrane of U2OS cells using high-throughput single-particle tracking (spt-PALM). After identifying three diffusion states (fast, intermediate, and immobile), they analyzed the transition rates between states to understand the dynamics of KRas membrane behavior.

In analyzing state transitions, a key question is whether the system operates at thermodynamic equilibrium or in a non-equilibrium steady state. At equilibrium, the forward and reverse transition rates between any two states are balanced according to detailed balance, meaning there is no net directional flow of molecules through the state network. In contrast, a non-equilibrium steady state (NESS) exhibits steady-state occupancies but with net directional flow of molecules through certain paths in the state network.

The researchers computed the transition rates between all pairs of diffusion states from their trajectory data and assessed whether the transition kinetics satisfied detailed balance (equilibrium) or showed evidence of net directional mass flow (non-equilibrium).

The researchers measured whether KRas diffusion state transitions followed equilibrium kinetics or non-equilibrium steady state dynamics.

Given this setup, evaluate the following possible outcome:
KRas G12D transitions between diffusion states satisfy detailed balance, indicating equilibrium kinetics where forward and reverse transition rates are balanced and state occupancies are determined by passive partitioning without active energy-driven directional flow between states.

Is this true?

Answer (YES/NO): NO